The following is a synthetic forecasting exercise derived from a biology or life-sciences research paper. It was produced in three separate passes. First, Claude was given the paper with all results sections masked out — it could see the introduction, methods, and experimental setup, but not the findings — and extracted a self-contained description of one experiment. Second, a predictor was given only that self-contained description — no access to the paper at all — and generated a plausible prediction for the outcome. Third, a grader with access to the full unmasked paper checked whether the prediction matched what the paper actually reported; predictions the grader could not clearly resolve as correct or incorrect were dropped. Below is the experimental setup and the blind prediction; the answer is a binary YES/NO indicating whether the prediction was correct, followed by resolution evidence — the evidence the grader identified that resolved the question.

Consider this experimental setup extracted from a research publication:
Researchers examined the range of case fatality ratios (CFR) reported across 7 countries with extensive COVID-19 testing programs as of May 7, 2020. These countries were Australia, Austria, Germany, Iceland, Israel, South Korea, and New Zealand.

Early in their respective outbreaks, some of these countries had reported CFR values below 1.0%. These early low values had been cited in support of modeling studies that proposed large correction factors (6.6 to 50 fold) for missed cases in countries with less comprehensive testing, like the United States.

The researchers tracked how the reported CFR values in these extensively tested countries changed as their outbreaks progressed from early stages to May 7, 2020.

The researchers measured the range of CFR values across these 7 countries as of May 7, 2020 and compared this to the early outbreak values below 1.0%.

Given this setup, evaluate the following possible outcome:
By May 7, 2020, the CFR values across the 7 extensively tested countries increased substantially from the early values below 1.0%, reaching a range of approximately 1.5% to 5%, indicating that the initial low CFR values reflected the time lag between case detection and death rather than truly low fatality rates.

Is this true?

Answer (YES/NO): NO